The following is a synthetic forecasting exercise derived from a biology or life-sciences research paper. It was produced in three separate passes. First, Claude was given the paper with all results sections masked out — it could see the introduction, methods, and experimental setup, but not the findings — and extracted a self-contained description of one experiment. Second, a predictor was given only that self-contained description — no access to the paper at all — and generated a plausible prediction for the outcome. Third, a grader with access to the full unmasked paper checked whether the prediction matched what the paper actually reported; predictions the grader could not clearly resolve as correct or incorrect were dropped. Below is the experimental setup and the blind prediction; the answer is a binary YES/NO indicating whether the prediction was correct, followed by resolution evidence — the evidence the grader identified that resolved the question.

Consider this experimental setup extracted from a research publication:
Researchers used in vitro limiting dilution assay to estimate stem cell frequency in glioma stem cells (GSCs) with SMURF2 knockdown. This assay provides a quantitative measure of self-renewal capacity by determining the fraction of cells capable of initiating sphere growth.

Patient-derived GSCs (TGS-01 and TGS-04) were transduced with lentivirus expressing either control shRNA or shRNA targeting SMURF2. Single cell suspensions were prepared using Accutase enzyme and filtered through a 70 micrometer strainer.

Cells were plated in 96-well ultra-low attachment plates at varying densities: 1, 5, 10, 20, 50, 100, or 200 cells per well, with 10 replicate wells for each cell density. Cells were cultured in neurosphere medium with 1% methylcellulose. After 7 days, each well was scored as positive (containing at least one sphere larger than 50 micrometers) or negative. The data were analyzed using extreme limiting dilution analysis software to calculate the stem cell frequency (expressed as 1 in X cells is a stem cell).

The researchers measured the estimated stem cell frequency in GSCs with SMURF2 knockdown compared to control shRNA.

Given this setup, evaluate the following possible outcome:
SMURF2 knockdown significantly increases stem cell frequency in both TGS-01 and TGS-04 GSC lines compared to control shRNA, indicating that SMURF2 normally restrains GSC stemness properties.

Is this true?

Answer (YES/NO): YES